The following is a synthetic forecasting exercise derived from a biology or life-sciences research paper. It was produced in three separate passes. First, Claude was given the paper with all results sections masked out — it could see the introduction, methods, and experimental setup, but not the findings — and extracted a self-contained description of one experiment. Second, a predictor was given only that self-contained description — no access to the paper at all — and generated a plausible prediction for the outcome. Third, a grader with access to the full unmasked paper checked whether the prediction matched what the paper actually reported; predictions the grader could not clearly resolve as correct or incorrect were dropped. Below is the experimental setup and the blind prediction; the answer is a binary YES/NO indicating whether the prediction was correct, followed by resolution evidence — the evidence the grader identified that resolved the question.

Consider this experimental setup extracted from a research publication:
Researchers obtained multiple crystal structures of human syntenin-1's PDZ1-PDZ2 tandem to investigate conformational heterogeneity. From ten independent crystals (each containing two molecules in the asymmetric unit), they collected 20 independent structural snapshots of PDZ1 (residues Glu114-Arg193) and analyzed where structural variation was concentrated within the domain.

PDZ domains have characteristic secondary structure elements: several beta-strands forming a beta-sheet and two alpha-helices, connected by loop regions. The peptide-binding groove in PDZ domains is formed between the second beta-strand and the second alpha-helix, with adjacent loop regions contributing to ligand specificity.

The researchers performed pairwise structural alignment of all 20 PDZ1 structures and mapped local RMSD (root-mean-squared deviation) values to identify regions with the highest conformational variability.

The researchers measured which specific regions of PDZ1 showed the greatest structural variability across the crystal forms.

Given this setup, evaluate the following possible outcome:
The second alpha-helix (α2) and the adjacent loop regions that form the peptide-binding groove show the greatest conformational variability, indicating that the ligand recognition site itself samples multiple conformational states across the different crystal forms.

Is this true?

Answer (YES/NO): NO